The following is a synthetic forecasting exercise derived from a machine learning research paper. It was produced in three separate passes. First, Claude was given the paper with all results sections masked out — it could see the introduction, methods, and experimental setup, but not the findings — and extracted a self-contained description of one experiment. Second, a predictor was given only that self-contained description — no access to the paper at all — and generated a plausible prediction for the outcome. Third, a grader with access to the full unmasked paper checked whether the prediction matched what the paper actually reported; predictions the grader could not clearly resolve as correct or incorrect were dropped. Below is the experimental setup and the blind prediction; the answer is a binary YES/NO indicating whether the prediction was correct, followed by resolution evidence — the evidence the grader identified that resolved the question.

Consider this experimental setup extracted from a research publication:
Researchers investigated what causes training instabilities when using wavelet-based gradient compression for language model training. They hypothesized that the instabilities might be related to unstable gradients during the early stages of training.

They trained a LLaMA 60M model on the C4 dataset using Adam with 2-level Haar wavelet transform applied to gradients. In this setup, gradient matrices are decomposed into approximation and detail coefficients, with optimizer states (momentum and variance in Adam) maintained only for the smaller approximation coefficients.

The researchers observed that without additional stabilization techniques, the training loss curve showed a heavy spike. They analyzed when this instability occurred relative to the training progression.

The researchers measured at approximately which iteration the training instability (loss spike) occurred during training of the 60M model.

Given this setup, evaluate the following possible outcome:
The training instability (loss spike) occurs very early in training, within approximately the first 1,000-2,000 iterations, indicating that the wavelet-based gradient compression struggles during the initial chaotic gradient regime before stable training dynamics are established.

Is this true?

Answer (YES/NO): NO